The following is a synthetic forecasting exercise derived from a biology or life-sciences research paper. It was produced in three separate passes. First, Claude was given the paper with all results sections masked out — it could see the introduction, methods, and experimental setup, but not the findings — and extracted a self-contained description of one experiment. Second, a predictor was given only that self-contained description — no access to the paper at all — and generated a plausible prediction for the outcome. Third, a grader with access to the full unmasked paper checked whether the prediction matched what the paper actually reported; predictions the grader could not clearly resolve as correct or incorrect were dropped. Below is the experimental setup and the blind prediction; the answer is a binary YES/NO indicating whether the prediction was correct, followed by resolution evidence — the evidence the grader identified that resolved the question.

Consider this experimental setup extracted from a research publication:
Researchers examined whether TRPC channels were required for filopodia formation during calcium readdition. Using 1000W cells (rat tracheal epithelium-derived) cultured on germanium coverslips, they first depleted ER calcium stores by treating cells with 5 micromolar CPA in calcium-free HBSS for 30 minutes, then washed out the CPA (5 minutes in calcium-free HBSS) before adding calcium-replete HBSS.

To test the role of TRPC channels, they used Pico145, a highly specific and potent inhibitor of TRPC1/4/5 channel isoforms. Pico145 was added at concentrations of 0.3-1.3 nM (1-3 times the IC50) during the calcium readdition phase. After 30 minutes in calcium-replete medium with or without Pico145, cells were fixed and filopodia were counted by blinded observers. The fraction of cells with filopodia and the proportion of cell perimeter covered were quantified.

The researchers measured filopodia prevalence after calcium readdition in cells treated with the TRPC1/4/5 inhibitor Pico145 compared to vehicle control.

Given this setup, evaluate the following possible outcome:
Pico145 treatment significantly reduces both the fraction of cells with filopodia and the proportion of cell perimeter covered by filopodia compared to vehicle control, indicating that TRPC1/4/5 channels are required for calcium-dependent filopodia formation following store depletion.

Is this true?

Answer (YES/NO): YES